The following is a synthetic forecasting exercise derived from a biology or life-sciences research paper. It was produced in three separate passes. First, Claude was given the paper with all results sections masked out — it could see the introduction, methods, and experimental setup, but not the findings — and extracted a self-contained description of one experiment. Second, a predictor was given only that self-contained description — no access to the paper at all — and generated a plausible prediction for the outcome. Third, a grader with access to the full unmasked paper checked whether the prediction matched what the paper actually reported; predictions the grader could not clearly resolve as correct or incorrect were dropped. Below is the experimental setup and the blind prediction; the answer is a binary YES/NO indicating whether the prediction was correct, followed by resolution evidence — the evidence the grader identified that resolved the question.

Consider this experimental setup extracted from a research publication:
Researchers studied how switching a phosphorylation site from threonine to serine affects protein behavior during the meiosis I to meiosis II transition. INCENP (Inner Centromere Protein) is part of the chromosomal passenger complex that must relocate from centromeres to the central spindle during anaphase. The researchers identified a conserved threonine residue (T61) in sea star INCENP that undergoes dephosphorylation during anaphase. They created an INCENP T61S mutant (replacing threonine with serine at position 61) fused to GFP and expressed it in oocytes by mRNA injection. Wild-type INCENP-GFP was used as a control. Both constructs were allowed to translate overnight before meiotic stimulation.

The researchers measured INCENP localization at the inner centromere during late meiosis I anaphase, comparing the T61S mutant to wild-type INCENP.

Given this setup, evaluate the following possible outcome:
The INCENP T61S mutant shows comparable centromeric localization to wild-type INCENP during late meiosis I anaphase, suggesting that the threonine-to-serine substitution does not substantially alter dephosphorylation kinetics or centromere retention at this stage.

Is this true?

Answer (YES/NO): NO